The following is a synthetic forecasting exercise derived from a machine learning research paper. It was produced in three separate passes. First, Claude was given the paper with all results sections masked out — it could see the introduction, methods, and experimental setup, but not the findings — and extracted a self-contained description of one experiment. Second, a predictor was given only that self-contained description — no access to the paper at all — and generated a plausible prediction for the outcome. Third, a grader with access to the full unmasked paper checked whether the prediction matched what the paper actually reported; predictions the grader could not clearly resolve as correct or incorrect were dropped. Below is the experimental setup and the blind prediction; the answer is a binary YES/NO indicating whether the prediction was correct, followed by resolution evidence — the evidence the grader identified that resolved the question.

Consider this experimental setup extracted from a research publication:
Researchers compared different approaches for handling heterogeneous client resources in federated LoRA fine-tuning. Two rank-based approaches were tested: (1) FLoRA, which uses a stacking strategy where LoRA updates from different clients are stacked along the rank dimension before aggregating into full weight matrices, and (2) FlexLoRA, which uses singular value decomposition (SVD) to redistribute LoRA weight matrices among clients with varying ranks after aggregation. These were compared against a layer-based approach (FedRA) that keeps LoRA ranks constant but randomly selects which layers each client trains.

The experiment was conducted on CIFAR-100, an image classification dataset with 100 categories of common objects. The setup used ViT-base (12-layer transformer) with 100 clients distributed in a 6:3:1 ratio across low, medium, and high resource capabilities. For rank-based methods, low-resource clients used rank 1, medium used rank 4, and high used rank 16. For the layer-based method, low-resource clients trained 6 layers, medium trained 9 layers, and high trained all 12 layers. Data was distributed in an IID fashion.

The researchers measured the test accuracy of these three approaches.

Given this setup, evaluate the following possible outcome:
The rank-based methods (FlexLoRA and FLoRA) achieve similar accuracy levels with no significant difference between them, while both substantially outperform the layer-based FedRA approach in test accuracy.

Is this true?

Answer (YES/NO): NO